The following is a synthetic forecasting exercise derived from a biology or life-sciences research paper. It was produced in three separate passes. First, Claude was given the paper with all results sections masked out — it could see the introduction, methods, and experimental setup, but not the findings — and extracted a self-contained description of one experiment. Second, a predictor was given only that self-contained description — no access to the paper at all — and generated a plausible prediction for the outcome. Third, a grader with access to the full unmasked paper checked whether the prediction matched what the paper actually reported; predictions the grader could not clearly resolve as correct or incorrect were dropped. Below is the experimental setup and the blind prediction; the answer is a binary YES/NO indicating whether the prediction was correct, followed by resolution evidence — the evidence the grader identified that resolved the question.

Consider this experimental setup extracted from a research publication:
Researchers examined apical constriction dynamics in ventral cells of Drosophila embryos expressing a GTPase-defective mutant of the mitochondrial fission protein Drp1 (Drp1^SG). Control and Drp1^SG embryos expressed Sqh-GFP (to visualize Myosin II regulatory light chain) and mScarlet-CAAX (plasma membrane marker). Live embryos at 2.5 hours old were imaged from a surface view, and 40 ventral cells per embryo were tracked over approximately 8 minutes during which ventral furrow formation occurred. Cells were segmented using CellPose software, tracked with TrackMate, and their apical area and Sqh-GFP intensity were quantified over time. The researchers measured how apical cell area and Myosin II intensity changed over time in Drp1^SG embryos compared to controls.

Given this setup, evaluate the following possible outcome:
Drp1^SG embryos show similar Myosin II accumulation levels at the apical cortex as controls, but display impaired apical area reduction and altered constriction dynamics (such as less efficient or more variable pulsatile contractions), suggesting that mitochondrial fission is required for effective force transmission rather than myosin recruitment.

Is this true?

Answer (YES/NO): NO